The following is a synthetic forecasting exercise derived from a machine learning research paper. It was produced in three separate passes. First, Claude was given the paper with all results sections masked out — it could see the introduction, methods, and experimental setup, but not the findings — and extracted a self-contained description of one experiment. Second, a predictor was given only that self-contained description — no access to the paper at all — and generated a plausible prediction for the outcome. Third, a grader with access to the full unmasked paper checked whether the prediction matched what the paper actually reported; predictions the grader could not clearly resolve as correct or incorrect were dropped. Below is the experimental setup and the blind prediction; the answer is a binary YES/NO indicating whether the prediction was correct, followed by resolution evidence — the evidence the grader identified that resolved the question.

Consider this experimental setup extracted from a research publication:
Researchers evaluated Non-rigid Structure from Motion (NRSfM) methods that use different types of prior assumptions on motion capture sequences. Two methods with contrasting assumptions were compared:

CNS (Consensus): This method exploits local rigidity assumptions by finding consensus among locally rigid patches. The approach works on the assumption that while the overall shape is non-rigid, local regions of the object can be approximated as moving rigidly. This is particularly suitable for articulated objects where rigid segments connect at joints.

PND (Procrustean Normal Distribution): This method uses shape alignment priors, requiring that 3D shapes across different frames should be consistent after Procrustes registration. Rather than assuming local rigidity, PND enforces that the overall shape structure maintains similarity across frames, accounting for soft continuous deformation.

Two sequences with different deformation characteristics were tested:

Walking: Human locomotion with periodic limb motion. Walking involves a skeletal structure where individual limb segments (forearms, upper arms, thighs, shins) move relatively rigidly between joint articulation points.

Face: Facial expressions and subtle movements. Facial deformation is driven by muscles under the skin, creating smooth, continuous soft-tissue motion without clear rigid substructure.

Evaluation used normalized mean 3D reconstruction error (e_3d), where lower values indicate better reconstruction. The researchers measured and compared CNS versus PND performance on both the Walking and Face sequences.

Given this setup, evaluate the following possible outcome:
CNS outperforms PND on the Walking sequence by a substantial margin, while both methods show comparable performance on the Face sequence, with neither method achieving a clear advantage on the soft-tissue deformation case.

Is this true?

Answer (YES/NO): NO